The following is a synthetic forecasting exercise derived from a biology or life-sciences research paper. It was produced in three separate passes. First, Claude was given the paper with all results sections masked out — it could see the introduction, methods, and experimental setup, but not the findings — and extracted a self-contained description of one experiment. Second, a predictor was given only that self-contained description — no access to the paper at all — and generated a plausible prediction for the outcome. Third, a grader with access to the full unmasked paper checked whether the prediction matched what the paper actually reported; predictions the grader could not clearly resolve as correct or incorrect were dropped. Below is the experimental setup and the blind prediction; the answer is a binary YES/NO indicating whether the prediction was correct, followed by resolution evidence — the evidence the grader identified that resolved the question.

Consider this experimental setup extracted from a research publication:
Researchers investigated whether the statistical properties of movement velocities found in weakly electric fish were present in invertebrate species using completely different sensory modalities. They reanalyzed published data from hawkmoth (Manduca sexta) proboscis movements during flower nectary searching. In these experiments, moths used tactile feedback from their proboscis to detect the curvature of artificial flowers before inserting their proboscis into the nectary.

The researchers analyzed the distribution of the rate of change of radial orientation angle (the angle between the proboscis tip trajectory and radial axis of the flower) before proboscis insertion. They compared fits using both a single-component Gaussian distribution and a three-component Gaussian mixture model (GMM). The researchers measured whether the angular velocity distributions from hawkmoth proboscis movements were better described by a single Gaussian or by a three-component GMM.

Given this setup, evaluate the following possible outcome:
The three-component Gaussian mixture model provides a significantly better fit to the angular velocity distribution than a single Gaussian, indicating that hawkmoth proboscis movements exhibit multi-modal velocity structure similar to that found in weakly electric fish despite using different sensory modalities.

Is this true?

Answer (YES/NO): YES